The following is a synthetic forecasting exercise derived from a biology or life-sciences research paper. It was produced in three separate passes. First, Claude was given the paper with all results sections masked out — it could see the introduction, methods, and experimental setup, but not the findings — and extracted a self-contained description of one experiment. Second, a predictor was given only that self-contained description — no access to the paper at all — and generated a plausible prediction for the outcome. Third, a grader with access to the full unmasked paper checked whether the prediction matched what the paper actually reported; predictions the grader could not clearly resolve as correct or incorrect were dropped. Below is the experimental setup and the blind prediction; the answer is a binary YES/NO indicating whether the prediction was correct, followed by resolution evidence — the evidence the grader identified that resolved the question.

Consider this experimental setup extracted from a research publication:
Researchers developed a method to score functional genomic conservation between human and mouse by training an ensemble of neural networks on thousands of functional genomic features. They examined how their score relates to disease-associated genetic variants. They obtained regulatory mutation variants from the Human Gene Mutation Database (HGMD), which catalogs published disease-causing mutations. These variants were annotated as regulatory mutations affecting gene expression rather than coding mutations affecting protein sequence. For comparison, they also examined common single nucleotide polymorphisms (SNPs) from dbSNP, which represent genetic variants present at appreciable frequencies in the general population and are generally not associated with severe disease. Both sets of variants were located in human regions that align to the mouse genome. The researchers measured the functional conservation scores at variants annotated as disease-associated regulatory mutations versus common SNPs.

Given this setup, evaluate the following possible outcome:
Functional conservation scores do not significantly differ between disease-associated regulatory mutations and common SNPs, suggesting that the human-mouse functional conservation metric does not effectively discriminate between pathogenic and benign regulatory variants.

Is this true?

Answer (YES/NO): NO